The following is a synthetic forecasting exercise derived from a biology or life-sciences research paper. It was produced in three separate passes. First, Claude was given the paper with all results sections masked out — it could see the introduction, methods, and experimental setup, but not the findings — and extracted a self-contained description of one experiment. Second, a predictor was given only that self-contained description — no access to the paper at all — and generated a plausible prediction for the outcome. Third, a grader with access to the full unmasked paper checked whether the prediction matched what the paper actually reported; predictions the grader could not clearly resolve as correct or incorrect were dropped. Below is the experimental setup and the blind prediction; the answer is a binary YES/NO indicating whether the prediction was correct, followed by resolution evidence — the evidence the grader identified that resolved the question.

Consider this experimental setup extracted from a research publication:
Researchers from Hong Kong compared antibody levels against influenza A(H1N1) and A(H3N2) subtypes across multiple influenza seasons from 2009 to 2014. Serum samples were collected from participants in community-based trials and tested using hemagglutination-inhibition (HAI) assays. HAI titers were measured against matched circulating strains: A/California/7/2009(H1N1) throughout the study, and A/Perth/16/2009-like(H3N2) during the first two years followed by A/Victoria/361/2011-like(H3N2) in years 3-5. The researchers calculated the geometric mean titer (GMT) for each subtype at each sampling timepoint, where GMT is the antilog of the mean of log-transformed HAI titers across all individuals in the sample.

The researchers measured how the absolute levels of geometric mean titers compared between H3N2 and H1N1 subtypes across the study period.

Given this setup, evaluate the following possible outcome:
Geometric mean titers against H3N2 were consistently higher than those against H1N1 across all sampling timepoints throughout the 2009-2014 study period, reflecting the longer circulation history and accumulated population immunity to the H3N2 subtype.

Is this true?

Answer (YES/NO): NO